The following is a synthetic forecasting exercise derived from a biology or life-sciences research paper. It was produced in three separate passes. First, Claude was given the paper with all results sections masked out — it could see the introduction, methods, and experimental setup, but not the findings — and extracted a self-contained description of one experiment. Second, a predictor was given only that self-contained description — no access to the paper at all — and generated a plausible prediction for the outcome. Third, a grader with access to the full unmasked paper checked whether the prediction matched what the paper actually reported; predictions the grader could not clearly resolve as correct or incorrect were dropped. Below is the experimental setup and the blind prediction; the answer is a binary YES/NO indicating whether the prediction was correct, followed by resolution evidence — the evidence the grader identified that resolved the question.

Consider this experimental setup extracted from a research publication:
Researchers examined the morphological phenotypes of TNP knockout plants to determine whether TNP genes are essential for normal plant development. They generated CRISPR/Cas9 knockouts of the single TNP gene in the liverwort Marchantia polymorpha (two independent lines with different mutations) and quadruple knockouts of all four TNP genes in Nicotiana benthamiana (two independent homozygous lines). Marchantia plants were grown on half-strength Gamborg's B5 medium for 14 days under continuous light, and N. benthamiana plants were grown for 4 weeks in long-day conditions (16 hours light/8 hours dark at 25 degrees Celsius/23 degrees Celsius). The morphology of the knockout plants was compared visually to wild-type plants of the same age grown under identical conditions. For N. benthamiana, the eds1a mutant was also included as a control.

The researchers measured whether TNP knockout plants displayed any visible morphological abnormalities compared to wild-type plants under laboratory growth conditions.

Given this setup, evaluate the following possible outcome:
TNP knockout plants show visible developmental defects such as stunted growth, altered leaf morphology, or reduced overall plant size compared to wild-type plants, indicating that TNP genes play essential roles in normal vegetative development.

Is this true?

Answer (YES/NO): NO